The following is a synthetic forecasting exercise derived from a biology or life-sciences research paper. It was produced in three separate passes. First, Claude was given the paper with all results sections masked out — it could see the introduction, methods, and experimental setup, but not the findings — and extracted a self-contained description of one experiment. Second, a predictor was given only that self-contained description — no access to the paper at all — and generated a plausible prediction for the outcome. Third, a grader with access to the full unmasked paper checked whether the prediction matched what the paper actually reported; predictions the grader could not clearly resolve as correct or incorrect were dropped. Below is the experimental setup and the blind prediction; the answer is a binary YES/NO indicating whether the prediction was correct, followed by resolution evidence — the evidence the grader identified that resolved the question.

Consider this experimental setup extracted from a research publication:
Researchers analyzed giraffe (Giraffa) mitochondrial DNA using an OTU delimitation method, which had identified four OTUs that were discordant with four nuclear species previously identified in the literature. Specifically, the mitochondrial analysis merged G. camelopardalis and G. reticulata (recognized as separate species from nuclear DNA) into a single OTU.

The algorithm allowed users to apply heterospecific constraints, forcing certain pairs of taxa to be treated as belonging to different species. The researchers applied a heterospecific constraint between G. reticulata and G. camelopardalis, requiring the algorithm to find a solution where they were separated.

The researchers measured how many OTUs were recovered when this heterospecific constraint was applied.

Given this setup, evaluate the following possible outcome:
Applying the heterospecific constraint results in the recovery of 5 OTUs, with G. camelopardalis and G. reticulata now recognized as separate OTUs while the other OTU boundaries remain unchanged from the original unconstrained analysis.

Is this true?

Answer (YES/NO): NO